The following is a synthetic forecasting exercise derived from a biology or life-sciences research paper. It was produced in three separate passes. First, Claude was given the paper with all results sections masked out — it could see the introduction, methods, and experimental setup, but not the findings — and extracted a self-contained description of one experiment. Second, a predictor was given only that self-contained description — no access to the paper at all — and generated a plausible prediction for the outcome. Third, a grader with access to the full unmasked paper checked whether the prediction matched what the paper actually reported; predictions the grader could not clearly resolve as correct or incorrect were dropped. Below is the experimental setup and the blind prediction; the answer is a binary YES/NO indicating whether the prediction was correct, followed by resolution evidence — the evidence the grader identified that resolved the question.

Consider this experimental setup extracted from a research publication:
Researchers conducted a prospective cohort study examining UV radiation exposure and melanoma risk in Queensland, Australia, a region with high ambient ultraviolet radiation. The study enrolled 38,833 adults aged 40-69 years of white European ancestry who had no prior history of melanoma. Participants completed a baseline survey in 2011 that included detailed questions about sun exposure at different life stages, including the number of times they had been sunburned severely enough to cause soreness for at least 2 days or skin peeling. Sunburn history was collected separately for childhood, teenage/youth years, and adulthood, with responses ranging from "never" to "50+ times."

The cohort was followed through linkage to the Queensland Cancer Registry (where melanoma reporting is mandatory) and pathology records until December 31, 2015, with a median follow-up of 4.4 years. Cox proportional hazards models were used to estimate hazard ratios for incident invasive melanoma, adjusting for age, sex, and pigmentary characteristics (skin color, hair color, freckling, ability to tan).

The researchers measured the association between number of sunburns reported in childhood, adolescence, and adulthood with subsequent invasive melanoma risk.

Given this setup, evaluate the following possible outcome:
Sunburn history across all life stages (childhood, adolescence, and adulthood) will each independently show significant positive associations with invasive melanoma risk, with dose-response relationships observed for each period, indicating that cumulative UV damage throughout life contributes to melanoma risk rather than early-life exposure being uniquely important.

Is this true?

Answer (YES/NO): NO